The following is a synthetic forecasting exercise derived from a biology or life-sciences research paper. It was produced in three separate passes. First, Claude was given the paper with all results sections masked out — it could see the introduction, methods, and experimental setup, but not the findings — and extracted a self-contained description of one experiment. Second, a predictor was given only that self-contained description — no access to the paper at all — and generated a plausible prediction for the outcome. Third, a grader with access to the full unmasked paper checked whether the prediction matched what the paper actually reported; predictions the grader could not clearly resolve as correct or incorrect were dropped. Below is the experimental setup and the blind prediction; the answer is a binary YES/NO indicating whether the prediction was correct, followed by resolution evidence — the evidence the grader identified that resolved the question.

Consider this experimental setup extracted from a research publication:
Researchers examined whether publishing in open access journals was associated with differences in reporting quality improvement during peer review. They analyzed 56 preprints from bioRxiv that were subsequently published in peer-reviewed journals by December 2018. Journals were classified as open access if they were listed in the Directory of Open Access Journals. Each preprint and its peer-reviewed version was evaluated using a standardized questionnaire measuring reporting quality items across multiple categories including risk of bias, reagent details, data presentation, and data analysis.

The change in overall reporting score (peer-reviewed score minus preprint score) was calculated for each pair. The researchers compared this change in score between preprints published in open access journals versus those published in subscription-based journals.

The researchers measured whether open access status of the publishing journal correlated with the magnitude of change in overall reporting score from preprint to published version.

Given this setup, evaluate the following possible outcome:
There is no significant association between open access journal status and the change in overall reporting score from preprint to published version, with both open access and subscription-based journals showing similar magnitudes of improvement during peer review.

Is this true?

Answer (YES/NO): YES